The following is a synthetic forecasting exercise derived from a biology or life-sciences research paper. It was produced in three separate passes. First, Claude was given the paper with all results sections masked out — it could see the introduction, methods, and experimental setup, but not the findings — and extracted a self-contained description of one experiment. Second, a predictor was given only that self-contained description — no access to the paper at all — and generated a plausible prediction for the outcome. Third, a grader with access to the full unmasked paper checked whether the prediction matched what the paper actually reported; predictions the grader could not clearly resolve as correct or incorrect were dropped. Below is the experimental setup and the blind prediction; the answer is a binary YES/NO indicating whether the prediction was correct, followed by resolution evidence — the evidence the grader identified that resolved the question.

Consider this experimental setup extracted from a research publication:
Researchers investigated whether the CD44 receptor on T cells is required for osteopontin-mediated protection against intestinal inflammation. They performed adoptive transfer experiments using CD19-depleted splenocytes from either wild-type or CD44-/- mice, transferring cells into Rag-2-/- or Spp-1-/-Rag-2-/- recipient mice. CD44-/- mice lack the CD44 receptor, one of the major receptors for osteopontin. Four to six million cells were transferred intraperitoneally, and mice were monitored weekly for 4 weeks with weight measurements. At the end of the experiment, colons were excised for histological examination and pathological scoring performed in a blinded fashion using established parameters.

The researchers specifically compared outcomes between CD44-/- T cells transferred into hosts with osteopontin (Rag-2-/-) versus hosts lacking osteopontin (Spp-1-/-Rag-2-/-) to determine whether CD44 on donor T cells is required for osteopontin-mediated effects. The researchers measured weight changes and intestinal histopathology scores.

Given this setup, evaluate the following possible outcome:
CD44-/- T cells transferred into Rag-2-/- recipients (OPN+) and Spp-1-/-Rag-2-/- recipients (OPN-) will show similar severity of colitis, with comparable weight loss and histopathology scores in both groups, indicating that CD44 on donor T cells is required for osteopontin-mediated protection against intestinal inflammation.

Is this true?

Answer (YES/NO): YES